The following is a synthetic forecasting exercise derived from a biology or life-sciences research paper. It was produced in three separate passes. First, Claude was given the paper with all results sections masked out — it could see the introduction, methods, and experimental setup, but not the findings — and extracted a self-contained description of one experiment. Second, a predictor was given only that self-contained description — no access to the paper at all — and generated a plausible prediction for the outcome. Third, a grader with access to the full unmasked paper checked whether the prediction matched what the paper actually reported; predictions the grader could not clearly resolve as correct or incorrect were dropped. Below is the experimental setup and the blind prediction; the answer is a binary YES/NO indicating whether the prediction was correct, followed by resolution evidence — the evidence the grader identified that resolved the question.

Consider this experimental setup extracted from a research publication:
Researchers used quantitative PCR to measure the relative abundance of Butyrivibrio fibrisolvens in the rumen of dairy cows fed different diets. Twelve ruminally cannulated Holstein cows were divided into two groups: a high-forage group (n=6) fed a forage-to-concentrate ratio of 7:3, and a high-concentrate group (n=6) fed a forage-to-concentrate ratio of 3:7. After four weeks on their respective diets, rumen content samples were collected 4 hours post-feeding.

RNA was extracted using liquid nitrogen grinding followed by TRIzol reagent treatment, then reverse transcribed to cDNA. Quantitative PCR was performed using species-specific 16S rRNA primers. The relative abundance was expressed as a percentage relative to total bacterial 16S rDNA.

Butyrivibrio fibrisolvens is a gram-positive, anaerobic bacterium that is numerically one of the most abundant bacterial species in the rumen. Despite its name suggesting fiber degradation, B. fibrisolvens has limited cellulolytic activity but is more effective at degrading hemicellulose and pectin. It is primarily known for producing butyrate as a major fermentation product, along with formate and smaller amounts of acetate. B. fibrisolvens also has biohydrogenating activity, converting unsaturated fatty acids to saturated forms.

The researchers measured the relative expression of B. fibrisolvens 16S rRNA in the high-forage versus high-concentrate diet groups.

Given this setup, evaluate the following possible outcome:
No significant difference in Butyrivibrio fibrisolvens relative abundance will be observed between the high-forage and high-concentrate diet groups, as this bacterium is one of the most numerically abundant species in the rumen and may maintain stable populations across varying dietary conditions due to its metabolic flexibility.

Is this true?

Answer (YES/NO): NO